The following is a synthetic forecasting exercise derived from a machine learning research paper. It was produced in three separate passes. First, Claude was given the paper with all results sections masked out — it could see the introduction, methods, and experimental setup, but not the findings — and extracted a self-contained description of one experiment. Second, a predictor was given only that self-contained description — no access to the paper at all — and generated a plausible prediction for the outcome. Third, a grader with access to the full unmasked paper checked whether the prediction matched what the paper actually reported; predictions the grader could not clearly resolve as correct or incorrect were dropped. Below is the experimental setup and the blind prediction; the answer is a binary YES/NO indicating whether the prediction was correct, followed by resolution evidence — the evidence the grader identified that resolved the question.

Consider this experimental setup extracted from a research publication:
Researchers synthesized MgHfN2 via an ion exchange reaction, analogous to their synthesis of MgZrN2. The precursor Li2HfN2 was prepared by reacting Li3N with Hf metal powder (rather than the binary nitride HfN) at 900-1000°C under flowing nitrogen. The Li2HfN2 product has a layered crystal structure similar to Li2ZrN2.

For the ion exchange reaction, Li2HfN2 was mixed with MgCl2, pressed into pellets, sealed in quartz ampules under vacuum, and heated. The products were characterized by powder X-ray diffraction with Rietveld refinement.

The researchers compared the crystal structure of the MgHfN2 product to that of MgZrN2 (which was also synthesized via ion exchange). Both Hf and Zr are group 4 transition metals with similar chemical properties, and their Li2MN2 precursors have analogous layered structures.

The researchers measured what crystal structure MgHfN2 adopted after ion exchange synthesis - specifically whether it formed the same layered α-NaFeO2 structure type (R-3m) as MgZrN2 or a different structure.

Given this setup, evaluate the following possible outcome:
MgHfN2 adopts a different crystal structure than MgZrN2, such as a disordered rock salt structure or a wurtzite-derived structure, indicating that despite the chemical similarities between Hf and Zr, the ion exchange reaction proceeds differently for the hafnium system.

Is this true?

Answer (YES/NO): NO